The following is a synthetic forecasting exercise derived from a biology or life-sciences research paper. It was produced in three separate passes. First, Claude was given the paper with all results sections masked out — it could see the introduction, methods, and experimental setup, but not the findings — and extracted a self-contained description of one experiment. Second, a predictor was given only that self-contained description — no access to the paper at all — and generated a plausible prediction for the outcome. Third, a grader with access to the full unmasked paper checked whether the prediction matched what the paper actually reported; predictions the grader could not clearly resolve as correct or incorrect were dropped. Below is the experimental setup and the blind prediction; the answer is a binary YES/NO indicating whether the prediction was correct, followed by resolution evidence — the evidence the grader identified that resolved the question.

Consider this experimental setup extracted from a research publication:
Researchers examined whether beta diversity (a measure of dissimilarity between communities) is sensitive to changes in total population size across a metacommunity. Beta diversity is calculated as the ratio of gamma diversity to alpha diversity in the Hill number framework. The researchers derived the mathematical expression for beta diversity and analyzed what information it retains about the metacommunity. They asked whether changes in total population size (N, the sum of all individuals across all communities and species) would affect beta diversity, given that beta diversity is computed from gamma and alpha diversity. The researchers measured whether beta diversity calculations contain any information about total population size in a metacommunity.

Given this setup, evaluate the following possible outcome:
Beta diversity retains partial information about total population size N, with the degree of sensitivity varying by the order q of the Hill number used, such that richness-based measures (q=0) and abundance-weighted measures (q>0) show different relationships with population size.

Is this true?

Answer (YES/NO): NO